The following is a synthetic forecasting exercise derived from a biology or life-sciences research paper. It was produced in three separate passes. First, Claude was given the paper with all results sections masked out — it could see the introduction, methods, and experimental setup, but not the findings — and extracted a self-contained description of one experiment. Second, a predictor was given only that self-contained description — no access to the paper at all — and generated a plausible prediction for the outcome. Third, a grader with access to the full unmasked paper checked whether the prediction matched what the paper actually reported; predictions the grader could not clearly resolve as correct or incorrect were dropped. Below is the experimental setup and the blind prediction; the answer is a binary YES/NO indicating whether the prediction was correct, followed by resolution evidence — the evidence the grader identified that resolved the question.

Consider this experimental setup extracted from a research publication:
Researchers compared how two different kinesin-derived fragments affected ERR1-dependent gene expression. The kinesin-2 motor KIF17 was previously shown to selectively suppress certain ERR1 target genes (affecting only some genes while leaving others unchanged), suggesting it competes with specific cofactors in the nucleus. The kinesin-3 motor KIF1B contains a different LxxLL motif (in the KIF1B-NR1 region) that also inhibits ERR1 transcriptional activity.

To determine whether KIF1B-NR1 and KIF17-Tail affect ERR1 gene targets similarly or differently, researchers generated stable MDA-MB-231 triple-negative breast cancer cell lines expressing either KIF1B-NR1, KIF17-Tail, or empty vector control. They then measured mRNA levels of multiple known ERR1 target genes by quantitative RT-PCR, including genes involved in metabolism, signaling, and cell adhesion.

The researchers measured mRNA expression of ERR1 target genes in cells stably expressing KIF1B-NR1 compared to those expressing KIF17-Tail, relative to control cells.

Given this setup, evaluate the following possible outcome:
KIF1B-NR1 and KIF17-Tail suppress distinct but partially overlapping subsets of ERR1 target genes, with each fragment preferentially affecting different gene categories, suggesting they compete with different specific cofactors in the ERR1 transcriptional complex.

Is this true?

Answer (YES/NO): NO